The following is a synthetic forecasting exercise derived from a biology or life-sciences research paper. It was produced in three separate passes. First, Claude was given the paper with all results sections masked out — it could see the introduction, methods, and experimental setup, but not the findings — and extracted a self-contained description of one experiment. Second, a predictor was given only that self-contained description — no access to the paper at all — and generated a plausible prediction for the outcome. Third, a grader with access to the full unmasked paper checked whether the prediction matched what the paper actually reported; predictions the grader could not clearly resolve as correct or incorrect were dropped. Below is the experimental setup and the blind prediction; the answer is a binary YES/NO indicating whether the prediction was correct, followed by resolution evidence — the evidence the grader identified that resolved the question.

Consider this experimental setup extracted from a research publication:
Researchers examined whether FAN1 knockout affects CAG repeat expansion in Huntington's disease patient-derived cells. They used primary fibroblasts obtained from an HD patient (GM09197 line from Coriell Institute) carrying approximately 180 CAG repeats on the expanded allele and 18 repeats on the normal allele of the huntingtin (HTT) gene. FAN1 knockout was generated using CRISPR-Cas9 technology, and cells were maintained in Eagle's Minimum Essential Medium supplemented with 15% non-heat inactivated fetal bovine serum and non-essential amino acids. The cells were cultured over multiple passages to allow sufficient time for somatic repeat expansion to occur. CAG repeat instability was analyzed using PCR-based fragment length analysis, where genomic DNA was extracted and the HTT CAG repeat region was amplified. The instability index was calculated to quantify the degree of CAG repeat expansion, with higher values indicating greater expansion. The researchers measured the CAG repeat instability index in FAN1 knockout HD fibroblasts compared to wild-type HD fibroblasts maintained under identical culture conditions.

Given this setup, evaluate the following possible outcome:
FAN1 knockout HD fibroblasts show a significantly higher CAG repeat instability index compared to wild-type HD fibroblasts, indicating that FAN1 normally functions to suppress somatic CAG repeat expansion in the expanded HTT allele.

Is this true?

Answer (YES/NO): YES